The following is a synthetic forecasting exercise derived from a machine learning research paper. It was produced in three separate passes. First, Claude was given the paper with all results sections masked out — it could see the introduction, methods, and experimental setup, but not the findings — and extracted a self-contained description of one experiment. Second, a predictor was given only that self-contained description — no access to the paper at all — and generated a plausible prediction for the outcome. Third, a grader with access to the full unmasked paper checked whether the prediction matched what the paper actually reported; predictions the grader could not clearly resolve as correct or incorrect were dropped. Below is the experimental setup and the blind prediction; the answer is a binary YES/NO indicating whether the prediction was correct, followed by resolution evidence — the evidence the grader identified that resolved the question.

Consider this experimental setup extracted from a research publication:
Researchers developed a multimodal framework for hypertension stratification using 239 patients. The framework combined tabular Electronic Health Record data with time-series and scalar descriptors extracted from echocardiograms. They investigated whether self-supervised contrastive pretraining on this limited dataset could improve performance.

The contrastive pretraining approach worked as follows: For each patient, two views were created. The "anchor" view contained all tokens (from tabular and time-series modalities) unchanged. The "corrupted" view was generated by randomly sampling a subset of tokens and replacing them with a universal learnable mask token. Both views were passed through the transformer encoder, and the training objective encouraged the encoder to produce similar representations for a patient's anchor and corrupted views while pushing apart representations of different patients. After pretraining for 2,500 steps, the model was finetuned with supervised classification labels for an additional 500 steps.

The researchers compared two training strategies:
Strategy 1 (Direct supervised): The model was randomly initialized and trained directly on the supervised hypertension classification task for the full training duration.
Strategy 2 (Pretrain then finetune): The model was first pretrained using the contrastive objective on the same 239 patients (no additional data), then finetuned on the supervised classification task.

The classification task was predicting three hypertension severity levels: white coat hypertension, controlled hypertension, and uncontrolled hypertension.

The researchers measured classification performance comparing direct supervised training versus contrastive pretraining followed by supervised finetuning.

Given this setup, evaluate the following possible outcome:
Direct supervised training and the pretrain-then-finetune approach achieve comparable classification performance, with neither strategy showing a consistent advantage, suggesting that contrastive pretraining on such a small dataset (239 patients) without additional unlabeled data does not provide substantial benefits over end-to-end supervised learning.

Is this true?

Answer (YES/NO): YES